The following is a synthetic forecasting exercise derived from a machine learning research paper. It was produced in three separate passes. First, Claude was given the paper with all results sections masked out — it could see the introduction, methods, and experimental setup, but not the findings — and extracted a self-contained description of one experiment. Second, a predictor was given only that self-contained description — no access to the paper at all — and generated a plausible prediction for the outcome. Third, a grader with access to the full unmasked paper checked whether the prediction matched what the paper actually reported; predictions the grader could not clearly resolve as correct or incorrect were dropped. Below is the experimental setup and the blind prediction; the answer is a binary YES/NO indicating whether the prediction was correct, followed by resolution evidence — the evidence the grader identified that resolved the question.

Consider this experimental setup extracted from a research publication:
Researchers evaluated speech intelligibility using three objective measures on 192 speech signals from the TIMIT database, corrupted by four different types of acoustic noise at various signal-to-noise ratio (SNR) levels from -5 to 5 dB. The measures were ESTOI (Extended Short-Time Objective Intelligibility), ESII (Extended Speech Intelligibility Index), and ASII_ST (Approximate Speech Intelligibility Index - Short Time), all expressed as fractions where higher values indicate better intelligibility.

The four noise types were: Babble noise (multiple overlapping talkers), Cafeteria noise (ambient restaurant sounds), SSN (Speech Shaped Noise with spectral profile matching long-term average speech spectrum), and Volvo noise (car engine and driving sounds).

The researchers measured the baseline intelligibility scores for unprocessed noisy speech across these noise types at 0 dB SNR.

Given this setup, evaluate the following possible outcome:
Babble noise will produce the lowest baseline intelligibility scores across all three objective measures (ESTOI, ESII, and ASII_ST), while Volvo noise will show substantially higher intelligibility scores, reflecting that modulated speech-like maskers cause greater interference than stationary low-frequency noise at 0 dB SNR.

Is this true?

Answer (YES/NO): NO